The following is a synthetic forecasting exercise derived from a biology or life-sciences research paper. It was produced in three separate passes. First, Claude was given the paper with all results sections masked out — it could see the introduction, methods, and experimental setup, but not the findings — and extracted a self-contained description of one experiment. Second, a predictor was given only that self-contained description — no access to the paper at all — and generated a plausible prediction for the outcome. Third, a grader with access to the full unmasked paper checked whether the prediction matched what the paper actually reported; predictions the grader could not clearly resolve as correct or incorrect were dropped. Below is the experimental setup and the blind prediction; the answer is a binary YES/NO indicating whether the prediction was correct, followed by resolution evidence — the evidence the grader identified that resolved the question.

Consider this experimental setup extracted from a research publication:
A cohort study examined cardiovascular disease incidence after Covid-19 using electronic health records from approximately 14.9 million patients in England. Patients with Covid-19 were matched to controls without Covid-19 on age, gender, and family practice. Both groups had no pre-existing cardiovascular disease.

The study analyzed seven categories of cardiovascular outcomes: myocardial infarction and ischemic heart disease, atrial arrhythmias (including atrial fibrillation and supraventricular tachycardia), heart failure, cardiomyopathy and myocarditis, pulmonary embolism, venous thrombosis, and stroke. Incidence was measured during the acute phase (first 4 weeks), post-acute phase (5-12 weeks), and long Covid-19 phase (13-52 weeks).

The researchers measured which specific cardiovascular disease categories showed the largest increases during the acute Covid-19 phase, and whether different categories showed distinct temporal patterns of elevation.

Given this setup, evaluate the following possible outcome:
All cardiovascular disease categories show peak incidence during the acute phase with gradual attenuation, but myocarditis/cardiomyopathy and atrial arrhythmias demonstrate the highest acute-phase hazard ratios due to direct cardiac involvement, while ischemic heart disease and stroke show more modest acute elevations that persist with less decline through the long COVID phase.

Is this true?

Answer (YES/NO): NO